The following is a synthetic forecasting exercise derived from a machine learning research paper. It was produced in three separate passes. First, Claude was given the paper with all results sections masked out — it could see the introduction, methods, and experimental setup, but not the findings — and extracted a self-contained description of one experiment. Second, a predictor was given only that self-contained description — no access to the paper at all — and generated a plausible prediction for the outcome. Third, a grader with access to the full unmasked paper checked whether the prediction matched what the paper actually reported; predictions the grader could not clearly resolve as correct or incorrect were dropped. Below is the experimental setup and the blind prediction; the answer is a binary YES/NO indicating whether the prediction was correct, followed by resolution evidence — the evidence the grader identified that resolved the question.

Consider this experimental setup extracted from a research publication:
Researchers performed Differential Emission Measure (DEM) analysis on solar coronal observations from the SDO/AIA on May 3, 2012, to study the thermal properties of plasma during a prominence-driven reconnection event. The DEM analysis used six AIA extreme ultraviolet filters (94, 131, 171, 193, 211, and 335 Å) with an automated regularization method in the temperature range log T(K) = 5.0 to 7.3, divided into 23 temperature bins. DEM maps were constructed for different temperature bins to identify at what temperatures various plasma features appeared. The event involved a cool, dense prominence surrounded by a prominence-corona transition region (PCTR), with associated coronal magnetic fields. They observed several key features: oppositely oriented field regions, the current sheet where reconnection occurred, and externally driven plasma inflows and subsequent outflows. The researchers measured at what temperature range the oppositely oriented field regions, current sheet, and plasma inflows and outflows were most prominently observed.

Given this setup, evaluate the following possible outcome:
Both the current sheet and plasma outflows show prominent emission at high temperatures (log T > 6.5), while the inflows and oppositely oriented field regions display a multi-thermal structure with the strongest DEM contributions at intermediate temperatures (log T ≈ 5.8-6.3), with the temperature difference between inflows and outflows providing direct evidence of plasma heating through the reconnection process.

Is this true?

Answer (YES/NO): NO